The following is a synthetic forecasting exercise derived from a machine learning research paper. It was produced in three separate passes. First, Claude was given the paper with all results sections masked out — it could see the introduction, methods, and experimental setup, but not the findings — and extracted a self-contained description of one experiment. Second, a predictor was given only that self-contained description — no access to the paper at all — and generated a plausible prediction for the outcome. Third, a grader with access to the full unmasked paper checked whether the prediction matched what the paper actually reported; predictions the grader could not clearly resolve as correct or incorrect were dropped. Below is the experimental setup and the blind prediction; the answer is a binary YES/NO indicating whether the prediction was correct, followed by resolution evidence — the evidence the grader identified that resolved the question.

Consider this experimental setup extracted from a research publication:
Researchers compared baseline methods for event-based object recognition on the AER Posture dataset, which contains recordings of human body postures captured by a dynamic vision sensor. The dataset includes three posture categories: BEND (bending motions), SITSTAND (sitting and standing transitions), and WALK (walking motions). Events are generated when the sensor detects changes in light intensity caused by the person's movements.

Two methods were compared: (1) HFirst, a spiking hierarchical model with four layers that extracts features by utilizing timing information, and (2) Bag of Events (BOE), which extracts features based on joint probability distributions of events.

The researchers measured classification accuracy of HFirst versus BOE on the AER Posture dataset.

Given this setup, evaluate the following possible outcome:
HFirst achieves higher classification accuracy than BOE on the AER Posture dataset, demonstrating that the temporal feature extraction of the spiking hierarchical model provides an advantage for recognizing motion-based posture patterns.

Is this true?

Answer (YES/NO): NO